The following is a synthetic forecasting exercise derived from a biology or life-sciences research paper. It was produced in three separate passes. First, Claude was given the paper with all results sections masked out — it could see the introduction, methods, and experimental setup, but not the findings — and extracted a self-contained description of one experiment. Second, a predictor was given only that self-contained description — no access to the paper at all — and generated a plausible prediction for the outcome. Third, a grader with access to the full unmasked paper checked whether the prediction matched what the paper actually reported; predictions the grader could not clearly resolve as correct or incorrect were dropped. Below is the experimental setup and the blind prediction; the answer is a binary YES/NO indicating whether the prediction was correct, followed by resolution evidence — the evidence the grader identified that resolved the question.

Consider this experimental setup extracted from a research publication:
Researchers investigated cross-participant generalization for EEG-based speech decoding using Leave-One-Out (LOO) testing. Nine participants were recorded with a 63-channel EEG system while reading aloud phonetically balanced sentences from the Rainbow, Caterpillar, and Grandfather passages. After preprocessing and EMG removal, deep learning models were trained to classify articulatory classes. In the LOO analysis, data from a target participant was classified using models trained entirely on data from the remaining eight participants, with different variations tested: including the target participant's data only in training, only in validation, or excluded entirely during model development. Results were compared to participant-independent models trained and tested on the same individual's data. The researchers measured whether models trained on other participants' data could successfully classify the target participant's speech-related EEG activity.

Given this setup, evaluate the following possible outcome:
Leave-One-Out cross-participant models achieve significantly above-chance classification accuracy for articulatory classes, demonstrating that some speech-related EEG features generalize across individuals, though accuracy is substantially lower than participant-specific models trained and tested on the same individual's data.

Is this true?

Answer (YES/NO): NO